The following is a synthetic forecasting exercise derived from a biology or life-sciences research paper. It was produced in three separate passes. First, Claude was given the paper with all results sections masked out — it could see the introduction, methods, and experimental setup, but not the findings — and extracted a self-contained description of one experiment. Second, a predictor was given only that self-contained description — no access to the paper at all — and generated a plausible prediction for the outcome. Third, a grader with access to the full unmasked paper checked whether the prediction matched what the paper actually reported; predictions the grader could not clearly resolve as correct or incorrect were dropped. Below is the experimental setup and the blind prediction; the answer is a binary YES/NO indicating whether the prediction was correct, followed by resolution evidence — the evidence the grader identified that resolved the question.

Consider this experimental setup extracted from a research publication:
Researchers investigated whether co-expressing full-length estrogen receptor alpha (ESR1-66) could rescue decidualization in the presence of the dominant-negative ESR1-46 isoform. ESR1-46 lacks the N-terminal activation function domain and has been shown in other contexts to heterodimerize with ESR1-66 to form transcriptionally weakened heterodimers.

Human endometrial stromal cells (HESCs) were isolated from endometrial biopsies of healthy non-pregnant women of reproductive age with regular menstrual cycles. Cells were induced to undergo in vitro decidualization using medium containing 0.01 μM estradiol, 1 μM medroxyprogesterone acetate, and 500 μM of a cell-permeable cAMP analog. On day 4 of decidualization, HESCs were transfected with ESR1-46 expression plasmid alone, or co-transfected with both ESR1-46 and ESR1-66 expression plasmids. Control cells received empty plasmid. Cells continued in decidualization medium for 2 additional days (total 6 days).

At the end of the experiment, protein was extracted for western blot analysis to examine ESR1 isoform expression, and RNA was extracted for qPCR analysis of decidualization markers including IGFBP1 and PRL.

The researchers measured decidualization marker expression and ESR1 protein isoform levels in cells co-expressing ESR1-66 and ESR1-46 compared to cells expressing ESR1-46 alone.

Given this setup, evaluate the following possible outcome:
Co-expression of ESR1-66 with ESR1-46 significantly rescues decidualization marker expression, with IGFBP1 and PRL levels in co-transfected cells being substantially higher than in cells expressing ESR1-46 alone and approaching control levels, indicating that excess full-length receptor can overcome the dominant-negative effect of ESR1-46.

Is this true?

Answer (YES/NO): YES